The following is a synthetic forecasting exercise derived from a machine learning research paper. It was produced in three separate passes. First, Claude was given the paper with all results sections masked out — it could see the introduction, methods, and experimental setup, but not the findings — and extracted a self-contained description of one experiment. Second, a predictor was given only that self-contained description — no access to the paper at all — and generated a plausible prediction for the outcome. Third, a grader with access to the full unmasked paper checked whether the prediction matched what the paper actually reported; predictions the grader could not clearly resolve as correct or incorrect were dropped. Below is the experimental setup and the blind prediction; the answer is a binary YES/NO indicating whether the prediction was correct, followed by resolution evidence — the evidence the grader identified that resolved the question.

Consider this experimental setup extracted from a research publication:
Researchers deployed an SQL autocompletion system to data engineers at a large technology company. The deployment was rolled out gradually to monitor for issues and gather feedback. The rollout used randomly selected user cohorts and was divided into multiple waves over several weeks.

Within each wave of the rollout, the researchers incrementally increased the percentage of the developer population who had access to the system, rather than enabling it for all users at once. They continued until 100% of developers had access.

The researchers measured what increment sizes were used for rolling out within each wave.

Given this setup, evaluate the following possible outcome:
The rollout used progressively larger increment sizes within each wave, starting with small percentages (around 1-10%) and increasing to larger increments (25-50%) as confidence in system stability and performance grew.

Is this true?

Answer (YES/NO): NO